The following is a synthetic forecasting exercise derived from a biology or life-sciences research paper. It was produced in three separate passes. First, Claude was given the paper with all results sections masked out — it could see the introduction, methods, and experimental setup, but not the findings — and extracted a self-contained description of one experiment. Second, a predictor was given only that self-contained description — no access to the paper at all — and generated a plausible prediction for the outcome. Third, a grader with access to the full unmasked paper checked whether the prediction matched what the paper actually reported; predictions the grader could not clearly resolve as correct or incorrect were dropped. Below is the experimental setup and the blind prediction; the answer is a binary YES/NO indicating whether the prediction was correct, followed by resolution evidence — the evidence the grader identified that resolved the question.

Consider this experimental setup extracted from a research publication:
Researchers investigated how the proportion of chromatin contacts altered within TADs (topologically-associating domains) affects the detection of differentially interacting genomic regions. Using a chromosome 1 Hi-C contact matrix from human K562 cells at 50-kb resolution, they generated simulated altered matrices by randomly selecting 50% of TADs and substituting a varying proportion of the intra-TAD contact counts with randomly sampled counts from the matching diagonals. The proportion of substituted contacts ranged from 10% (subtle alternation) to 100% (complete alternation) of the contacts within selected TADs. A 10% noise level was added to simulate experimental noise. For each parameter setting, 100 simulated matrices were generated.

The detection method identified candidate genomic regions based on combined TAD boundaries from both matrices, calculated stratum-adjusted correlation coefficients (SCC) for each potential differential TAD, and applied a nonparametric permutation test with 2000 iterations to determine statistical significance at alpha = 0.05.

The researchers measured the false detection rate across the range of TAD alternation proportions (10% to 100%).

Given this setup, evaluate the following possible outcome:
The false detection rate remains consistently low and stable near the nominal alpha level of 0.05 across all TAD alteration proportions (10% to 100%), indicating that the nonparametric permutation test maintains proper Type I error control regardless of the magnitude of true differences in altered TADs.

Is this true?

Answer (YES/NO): NO